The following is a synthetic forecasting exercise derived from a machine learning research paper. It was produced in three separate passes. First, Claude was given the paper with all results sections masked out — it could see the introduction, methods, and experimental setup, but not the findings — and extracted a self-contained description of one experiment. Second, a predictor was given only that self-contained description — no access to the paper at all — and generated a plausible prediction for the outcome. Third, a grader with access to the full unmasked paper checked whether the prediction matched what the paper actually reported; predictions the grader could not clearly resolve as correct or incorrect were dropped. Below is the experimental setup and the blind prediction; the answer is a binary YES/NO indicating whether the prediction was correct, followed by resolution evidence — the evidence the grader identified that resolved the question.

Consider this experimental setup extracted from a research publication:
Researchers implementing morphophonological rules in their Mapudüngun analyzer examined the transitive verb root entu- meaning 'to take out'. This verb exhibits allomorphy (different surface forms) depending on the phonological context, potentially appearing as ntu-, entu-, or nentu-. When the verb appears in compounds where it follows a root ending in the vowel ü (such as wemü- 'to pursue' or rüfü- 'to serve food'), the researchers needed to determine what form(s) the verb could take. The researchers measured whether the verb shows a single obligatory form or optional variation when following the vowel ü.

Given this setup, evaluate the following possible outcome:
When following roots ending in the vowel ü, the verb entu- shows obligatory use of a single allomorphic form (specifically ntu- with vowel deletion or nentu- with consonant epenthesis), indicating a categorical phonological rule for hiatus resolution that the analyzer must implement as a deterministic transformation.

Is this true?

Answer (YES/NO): NO